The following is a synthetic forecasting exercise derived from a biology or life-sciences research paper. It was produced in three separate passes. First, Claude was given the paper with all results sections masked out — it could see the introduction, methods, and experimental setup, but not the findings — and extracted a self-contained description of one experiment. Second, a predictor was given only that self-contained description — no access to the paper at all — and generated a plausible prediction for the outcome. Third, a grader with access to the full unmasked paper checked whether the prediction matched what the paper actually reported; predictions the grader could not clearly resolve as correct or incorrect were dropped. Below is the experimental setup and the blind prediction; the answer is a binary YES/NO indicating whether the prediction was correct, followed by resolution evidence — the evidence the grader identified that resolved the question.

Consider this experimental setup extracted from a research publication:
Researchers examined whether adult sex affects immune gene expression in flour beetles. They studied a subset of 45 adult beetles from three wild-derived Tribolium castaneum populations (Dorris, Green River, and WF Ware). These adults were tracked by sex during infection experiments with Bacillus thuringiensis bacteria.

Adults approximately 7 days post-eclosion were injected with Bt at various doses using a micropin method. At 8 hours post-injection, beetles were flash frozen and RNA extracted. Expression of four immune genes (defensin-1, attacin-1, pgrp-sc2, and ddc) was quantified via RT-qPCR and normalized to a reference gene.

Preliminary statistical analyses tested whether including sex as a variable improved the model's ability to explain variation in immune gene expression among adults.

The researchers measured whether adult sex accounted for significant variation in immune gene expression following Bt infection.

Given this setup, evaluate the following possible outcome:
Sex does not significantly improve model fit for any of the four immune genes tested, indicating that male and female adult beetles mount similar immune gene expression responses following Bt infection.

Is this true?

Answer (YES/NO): YES